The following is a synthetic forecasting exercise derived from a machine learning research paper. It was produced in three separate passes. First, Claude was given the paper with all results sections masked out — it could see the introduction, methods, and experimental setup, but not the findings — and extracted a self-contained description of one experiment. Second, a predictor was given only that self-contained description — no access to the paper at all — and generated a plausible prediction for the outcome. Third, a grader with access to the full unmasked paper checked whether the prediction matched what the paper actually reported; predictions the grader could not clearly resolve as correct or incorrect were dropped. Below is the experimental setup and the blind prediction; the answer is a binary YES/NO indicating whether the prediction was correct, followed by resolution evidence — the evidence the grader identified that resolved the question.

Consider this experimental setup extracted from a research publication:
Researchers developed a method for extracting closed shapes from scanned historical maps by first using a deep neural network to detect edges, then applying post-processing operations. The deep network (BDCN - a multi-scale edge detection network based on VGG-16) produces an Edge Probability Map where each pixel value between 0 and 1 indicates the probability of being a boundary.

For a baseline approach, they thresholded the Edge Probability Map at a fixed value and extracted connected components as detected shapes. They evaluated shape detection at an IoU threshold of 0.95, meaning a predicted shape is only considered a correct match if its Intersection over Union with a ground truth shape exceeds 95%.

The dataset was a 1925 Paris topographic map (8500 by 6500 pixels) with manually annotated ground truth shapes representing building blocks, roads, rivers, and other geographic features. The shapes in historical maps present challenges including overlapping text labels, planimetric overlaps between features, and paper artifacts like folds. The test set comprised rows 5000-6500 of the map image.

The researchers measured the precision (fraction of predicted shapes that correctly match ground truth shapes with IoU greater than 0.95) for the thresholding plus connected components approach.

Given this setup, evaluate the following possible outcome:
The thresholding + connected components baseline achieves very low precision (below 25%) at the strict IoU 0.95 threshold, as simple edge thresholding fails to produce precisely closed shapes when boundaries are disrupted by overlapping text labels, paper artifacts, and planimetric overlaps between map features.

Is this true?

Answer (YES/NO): YES